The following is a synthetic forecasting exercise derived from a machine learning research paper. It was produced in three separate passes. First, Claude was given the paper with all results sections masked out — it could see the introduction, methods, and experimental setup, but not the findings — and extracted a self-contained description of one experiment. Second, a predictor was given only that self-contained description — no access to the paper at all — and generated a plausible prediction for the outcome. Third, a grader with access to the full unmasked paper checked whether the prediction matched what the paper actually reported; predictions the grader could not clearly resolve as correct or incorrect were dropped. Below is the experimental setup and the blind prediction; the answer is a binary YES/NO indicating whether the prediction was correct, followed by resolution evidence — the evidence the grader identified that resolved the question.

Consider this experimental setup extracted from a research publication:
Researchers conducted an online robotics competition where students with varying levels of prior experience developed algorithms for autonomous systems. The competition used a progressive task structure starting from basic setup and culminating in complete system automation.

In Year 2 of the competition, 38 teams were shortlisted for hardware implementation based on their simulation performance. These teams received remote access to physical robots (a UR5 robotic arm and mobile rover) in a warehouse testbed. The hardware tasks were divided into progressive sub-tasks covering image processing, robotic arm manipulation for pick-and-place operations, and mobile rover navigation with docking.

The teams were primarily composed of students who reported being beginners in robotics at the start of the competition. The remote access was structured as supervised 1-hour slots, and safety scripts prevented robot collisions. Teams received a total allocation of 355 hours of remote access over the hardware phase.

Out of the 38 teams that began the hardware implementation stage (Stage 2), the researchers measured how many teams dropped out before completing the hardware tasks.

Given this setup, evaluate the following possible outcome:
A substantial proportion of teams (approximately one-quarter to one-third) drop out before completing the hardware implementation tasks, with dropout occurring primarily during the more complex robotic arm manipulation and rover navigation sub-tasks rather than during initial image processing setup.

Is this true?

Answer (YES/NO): NO